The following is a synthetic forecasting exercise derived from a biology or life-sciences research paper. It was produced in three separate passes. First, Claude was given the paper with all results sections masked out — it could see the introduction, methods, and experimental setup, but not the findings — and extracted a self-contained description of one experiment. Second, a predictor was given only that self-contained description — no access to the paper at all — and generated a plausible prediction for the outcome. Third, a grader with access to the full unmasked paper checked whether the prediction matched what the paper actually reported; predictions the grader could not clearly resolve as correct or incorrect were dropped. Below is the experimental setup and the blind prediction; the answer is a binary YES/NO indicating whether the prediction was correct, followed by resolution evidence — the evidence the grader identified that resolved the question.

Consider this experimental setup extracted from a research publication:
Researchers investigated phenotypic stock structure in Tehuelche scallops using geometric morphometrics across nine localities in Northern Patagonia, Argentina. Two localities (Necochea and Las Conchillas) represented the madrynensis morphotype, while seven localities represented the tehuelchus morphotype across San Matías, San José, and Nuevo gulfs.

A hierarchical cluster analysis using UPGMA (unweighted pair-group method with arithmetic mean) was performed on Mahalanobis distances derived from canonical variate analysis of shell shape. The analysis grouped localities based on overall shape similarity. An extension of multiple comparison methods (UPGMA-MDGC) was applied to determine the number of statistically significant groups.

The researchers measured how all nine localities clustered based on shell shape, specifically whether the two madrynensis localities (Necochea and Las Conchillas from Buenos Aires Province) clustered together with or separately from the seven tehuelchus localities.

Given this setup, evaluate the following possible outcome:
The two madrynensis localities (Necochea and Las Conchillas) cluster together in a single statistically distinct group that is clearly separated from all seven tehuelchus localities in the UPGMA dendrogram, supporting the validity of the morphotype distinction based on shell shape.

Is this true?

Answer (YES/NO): NO